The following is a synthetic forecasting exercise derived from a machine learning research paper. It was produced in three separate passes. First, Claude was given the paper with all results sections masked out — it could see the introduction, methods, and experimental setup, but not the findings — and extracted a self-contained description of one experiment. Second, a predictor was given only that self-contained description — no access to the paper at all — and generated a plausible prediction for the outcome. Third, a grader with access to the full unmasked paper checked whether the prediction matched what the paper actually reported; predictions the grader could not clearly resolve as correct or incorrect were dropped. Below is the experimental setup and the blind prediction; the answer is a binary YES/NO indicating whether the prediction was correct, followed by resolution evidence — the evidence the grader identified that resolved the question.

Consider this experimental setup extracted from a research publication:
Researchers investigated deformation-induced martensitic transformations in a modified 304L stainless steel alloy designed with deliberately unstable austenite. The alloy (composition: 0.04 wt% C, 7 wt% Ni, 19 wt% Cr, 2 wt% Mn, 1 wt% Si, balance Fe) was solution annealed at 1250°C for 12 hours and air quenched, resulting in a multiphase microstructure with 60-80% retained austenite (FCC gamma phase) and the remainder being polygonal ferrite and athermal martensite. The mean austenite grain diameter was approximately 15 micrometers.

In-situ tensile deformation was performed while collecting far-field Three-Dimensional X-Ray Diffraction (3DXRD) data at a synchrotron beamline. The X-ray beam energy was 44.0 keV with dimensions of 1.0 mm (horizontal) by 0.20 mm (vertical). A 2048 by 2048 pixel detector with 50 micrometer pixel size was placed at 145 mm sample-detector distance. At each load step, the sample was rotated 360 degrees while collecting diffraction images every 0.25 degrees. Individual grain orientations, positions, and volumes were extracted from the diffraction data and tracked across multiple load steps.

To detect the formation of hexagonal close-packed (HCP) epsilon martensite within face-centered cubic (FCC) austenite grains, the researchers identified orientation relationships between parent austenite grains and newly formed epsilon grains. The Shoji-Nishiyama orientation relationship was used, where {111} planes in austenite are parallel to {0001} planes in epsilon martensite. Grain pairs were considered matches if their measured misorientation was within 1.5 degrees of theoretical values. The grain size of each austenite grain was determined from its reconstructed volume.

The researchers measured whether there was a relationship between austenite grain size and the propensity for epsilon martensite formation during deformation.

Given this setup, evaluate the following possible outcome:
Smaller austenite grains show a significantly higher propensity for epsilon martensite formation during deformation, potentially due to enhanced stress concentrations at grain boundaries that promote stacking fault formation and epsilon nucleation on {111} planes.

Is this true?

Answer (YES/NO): NO